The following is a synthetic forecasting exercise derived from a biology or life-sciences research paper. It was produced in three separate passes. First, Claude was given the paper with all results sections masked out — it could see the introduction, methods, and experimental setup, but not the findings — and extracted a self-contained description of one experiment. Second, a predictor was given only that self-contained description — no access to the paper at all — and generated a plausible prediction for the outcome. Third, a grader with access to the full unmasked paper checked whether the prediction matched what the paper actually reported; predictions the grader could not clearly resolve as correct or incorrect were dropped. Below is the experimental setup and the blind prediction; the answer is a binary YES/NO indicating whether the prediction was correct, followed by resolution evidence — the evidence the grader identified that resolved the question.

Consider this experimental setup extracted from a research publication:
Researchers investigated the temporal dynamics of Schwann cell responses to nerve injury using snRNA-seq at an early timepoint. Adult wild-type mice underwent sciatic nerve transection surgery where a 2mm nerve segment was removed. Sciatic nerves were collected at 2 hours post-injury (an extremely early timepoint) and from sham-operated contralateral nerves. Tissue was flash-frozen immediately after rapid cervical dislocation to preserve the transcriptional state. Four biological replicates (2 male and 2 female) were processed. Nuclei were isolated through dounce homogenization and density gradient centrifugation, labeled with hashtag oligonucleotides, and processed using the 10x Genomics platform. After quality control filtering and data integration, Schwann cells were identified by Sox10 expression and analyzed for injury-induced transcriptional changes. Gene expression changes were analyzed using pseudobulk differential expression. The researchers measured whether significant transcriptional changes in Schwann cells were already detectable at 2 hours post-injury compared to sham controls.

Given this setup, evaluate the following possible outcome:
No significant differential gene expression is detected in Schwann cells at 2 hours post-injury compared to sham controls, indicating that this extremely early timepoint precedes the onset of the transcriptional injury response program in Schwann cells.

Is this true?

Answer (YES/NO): NO